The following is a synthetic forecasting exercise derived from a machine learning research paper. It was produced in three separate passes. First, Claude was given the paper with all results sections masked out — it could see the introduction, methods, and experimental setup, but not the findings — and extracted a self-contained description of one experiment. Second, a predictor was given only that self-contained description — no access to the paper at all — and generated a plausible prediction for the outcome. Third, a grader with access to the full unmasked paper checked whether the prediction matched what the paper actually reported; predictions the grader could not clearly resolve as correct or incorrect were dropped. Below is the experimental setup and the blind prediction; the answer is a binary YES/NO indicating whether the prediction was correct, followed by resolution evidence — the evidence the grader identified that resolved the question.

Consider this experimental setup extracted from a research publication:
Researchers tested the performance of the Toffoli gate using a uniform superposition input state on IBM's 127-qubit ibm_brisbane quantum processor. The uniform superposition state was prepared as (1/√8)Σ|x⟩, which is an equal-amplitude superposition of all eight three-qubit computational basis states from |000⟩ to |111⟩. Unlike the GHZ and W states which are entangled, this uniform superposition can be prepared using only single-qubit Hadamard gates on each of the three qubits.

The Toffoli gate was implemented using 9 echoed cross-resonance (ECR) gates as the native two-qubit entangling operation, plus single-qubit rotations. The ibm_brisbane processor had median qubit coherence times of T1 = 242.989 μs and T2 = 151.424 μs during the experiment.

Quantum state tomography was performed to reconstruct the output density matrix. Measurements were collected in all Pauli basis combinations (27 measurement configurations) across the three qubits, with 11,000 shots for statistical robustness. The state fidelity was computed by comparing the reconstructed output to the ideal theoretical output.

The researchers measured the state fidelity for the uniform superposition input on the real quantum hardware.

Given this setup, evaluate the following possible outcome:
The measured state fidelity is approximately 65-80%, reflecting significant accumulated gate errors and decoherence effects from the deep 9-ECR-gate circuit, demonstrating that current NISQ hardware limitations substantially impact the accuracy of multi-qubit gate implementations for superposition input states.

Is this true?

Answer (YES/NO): NO